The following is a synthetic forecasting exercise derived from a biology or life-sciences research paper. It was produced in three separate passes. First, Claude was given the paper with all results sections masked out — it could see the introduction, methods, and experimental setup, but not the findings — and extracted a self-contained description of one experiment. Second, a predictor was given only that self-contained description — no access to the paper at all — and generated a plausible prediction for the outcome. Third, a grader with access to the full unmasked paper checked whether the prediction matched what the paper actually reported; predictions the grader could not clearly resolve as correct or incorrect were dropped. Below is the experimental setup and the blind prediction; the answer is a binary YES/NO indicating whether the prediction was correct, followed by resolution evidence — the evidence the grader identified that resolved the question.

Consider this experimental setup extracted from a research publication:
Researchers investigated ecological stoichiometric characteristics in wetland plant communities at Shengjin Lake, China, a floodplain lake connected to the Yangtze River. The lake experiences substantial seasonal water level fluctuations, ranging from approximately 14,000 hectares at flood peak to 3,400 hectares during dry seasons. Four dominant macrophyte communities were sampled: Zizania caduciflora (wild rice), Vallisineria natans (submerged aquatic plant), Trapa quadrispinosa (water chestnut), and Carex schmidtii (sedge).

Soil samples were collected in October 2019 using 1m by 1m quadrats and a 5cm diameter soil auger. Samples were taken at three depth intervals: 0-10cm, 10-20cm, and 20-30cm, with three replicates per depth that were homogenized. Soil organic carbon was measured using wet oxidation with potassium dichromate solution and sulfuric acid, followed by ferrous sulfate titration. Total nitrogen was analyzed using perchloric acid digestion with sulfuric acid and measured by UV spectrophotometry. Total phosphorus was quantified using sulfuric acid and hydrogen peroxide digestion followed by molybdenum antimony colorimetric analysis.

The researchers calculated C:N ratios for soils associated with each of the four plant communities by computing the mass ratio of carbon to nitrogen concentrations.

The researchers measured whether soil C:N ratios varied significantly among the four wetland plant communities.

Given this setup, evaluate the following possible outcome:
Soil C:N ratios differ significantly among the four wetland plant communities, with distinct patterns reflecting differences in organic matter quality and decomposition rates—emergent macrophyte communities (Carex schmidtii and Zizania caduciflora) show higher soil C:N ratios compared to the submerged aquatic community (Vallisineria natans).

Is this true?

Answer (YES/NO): NO